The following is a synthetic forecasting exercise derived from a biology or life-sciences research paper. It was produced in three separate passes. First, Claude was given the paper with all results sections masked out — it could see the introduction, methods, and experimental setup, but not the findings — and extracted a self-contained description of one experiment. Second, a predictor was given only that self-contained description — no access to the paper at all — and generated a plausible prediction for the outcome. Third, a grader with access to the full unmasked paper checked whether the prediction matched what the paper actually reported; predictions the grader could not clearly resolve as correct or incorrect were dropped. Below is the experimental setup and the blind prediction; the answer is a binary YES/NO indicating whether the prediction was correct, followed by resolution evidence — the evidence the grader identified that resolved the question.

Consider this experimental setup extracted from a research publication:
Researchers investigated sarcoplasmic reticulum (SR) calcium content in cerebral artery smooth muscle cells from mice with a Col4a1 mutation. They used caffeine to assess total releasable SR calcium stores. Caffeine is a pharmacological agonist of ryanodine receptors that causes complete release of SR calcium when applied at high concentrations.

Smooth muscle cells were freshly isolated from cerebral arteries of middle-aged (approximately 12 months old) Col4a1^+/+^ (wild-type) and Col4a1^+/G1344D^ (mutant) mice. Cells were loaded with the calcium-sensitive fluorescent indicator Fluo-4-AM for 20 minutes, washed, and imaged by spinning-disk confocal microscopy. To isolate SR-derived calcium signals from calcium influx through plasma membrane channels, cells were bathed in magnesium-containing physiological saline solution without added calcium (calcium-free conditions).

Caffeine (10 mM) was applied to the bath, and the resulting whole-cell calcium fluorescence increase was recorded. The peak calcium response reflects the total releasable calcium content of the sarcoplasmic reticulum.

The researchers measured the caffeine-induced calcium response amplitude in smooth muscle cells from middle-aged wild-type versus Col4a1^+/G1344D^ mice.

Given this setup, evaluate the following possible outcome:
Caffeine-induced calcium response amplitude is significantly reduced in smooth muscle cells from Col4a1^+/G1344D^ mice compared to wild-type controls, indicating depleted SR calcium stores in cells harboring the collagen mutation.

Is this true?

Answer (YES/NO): YES